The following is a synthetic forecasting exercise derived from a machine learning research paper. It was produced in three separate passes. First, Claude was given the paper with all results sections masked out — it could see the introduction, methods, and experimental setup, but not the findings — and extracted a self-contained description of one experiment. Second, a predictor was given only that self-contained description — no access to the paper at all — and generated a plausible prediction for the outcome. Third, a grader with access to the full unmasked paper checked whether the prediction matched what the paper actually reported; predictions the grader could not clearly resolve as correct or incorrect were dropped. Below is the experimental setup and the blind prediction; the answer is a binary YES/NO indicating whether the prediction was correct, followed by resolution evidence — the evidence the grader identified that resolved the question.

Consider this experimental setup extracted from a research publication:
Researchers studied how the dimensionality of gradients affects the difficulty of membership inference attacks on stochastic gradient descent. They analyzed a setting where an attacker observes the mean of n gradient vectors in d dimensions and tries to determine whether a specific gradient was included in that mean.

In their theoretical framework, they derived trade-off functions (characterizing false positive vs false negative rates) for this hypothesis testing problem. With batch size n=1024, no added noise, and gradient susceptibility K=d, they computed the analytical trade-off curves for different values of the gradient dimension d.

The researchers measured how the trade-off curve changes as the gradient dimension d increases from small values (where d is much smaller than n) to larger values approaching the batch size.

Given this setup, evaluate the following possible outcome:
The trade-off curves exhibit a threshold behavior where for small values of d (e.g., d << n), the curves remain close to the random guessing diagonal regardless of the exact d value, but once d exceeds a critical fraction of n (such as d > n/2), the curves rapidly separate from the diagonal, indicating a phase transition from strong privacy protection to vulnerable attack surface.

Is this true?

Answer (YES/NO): NO